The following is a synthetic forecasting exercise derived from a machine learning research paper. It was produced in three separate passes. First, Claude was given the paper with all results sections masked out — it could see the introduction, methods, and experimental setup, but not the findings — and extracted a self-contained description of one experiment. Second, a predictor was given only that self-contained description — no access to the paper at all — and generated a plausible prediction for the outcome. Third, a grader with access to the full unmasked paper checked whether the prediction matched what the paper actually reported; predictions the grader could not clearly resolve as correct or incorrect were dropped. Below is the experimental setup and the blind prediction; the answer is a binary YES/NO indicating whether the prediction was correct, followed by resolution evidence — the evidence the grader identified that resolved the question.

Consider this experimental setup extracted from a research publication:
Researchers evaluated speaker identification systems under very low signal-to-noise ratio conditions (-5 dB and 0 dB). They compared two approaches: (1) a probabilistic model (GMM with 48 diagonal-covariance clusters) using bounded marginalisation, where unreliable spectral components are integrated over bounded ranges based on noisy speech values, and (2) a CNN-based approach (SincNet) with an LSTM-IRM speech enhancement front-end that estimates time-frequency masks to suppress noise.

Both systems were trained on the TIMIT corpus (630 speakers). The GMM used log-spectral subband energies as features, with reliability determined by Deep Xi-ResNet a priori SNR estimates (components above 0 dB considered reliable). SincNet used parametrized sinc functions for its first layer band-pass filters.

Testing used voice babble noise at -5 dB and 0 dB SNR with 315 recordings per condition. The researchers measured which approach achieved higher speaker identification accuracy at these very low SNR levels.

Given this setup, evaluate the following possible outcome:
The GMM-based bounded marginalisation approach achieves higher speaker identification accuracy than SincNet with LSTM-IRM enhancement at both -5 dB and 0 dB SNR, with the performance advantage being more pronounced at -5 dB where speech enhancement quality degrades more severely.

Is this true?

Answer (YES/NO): YES